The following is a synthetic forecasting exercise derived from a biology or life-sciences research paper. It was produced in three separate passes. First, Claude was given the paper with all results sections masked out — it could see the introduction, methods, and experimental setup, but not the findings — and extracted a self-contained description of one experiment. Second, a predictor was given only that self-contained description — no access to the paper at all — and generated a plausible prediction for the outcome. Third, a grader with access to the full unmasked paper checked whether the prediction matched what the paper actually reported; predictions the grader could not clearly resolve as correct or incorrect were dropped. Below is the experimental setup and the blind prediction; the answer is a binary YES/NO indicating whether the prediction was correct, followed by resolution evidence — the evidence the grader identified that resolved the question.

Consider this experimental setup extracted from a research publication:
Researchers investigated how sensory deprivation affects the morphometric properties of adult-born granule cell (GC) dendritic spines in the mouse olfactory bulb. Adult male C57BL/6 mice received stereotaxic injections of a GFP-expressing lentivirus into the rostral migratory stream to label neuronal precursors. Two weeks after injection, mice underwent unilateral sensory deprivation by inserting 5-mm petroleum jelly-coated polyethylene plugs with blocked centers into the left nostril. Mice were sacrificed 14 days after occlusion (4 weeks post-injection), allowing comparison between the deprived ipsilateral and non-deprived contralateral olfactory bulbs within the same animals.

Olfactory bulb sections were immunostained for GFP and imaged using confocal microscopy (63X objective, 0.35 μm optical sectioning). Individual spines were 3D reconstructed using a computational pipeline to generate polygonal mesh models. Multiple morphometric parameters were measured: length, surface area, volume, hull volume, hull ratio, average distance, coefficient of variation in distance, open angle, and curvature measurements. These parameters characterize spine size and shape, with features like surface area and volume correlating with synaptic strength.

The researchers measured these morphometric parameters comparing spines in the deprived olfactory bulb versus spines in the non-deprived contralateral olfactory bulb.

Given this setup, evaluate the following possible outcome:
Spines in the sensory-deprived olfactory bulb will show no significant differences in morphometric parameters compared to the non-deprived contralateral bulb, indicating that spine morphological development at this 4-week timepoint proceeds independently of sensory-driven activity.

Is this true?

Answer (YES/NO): YES